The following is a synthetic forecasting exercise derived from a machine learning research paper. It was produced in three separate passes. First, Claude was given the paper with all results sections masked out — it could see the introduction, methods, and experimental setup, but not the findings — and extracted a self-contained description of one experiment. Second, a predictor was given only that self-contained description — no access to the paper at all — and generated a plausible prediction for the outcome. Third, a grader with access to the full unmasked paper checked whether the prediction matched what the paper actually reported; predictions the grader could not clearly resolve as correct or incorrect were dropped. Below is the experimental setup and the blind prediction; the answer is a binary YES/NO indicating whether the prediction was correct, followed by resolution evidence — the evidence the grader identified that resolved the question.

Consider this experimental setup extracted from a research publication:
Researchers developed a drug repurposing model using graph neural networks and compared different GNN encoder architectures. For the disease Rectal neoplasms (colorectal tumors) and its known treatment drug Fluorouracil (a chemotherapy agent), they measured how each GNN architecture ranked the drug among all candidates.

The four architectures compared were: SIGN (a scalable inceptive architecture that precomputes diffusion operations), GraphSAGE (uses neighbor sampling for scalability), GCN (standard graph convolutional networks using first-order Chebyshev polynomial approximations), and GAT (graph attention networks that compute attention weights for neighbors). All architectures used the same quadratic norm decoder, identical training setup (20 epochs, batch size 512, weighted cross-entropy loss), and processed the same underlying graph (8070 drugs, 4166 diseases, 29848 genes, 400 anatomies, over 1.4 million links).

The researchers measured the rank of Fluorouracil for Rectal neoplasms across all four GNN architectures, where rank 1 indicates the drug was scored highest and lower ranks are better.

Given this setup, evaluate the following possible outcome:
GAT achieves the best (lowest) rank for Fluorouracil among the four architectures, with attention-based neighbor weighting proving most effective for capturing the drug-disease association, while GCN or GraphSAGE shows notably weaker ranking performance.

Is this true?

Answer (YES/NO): NO